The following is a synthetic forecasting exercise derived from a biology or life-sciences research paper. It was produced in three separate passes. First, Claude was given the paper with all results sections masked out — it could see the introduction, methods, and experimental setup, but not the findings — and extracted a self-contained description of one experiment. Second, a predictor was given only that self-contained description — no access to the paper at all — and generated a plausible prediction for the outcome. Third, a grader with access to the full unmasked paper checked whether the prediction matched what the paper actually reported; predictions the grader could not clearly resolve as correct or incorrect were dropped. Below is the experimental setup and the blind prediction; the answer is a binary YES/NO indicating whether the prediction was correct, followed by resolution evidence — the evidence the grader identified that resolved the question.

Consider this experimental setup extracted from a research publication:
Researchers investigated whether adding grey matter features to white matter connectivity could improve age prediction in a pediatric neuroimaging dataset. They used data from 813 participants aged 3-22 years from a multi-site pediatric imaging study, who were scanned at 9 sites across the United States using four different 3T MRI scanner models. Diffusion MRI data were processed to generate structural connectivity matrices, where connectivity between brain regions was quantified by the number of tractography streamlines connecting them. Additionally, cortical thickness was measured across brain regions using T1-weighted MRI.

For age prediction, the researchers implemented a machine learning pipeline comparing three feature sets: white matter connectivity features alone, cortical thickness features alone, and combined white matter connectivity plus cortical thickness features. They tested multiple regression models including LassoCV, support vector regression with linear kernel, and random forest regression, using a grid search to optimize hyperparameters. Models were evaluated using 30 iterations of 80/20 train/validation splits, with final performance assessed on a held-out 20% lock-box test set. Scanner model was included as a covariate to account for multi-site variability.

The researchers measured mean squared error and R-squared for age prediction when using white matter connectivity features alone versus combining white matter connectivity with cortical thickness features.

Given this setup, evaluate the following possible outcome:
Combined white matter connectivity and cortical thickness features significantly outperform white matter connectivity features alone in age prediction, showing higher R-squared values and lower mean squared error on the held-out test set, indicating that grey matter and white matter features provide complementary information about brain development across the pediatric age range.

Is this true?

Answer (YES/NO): YES